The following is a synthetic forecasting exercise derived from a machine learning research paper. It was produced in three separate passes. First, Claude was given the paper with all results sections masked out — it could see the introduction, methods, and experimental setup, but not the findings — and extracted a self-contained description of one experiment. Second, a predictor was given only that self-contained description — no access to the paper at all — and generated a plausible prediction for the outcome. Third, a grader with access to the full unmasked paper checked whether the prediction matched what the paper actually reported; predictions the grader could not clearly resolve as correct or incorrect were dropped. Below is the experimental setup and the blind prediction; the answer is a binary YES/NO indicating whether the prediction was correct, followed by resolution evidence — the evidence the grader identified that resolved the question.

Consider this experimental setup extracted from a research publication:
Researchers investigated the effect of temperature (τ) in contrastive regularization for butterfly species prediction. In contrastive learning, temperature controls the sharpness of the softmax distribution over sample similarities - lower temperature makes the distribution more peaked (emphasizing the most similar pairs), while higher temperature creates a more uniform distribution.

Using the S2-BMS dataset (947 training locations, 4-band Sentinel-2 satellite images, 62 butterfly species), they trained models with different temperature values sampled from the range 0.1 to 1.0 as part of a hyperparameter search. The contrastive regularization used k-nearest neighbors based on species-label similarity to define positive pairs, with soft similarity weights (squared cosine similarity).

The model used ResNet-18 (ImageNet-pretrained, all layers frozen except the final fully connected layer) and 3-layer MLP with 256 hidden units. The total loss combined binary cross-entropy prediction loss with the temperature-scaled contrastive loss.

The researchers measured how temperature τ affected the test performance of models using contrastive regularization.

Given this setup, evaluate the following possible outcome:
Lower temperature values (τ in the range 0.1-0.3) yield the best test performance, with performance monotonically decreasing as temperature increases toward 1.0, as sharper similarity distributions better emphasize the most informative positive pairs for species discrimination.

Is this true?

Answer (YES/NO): NO